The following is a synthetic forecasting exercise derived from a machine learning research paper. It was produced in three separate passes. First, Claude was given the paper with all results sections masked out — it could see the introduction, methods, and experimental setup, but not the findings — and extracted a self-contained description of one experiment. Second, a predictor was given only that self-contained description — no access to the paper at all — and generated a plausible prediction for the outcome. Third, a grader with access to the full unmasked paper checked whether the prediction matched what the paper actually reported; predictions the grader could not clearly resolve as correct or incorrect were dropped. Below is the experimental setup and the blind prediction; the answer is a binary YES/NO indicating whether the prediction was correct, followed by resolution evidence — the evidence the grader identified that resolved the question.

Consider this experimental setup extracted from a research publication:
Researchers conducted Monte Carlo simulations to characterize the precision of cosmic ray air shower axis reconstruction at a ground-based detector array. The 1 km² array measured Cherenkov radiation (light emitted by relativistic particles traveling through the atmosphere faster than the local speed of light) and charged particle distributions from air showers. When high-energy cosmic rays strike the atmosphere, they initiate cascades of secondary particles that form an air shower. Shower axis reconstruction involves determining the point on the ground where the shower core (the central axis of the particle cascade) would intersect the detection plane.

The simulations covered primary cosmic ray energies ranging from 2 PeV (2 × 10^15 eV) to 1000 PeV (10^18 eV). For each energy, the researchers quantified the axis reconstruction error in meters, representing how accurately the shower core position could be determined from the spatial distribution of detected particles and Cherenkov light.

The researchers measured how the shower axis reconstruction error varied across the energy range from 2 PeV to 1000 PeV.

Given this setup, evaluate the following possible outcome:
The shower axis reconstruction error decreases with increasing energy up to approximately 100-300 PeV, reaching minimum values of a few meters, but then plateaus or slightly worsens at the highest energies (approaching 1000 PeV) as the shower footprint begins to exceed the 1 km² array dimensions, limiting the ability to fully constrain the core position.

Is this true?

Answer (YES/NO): NO